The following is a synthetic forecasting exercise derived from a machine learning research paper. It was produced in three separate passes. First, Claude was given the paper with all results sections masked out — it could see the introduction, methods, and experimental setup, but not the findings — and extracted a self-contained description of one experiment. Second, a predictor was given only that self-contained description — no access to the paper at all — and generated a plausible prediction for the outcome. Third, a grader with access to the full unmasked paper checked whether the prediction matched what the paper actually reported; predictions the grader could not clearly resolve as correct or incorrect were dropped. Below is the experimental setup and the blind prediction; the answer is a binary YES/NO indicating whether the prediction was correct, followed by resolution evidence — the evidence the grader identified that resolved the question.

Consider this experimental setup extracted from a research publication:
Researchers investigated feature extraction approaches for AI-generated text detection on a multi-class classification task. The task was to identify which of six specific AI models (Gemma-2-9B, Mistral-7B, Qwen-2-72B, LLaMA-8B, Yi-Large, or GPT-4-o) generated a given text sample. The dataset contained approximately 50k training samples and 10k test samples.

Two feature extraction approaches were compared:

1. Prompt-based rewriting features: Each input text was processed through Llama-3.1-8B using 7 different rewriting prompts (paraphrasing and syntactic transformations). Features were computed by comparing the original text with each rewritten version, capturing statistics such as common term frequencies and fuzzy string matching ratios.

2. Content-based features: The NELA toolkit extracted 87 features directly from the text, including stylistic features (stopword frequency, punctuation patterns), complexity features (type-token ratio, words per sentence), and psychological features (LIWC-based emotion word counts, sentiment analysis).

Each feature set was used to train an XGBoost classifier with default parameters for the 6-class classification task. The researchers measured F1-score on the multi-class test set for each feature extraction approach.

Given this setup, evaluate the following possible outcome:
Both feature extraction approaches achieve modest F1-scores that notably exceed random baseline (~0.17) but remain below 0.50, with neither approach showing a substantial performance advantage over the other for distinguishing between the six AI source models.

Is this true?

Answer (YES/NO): NO